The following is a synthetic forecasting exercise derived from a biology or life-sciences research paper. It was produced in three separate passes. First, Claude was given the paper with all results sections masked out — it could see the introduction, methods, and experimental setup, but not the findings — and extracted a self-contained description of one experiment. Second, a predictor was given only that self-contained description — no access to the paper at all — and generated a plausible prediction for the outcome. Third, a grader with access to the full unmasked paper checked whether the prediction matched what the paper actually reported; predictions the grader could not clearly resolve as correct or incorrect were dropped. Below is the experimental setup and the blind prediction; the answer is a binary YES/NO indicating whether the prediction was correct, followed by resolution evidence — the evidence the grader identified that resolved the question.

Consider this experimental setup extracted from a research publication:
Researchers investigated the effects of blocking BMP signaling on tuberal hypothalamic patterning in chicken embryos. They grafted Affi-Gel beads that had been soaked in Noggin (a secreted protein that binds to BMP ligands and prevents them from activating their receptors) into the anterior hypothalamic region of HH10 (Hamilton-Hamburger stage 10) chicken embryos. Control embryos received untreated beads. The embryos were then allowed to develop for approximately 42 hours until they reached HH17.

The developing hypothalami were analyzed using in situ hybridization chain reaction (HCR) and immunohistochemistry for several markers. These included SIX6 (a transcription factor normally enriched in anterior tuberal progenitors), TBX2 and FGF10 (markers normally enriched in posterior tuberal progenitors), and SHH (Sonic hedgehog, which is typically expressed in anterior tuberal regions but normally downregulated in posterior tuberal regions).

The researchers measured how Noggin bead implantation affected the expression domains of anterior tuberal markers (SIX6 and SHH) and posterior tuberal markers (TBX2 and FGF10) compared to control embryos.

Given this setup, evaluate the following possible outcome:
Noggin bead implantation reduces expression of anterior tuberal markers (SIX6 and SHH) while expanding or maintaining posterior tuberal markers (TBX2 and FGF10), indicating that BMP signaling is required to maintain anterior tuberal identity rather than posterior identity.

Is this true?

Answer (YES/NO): NO